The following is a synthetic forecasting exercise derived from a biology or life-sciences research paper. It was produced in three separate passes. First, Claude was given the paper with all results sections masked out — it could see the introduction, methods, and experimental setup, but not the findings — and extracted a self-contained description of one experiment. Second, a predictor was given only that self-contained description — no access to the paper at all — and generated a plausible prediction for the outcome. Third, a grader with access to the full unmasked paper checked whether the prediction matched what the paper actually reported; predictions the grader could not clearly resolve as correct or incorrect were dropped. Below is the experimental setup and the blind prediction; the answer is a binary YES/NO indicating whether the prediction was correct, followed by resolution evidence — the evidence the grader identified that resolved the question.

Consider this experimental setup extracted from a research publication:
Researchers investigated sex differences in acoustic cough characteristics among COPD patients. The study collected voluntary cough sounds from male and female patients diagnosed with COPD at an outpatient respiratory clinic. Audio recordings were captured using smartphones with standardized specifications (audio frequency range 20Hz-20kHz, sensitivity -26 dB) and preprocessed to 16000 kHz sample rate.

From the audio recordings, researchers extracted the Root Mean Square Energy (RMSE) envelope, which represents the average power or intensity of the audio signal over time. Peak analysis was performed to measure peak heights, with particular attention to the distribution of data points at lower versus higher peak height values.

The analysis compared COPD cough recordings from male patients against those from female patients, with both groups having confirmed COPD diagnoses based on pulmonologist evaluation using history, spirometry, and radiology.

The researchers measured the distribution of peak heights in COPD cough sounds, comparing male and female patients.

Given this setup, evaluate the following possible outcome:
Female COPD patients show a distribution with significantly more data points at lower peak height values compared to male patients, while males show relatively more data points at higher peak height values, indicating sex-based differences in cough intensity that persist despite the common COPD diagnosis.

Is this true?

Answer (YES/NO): NO